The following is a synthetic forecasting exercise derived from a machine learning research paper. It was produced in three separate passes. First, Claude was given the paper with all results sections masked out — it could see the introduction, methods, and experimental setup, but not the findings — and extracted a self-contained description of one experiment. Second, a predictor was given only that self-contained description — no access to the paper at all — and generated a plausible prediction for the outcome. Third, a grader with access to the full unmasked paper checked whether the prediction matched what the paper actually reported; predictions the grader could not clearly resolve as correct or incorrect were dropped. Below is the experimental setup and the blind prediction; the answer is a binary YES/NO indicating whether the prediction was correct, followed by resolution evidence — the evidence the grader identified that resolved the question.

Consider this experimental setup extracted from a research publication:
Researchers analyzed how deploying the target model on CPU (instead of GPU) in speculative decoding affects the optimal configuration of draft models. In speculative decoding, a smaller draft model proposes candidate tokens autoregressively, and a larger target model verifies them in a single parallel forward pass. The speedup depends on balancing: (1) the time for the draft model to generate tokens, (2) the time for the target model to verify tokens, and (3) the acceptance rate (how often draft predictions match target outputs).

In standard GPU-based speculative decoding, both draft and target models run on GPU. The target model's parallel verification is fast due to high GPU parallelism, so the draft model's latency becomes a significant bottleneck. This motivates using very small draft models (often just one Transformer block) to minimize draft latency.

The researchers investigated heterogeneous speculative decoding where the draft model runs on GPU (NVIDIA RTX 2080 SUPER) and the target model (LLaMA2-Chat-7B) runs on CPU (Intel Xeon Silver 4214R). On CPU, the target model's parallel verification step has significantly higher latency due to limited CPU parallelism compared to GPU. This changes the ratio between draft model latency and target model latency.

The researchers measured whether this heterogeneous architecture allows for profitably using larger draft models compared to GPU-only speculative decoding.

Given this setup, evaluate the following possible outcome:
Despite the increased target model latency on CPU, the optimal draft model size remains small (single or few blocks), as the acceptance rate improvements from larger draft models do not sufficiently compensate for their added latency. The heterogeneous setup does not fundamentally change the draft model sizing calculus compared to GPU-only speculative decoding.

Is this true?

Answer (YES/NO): NO